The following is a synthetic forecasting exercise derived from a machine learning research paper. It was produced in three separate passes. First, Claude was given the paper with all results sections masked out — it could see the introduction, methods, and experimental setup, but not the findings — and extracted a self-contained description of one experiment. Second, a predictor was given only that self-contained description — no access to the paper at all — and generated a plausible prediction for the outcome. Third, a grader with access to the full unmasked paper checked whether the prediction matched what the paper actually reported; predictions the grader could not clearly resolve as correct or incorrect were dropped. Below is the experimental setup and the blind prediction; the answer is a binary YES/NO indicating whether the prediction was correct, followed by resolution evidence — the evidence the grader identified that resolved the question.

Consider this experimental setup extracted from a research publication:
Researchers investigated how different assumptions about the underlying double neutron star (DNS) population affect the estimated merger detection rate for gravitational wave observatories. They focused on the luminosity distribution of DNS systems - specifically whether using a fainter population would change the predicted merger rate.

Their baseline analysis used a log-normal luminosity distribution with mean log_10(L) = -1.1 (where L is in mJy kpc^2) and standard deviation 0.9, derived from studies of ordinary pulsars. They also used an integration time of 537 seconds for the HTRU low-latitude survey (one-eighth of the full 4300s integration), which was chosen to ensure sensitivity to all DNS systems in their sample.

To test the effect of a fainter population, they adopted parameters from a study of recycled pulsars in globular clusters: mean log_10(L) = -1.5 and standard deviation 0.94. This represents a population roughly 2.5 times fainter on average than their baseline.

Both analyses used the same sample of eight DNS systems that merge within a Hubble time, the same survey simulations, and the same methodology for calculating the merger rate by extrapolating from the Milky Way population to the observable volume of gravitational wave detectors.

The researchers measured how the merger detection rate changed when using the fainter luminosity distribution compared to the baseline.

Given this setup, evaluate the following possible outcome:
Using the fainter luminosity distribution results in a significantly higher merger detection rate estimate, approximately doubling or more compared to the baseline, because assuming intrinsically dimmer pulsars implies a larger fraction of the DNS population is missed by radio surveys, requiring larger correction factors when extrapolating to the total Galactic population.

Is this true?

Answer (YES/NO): NO